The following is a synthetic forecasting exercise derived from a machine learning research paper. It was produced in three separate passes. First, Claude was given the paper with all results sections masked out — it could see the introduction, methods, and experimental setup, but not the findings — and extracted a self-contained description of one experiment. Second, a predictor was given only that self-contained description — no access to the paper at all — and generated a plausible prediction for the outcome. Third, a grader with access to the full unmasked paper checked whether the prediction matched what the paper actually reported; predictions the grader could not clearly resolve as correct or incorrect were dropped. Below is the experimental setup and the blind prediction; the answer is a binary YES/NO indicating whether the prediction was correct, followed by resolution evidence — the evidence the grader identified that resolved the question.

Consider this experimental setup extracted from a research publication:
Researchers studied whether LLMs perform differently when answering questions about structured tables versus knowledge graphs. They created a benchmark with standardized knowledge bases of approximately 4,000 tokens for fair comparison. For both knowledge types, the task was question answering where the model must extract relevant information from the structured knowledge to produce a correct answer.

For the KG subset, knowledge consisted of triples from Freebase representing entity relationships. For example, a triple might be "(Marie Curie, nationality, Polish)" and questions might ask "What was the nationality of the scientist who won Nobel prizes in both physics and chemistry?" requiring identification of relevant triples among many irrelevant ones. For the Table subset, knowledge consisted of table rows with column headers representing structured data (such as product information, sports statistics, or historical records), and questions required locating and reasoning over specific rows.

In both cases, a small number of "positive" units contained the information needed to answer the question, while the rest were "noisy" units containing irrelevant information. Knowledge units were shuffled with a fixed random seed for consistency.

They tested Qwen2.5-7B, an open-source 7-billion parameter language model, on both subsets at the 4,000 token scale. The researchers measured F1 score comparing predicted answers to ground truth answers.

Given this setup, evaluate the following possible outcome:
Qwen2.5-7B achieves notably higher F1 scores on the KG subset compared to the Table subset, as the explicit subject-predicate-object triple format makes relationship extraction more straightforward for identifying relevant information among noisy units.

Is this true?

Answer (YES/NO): YES